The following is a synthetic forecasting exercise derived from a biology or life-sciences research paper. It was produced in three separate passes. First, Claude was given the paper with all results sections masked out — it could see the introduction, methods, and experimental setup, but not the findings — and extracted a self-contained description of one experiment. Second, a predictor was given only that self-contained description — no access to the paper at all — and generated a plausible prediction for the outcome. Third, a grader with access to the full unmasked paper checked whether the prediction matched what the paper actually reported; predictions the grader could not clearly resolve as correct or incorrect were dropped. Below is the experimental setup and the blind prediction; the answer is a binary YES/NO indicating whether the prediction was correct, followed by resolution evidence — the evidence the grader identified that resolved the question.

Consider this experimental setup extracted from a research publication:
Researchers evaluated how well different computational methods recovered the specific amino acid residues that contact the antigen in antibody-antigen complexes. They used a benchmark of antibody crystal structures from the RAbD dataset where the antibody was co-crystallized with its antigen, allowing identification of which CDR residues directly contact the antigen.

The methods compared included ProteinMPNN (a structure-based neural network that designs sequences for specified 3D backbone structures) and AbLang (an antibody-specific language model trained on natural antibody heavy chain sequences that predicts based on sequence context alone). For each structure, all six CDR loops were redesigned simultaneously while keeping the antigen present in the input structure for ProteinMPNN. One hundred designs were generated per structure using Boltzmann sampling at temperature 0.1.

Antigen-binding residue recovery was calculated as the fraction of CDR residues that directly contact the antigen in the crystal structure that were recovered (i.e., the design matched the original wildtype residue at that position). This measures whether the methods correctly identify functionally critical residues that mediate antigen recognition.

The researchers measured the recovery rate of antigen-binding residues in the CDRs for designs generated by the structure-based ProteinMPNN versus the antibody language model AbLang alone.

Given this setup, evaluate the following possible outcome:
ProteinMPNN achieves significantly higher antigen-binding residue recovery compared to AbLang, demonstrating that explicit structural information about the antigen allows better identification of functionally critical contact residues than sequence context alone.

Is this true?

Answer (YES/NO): NO